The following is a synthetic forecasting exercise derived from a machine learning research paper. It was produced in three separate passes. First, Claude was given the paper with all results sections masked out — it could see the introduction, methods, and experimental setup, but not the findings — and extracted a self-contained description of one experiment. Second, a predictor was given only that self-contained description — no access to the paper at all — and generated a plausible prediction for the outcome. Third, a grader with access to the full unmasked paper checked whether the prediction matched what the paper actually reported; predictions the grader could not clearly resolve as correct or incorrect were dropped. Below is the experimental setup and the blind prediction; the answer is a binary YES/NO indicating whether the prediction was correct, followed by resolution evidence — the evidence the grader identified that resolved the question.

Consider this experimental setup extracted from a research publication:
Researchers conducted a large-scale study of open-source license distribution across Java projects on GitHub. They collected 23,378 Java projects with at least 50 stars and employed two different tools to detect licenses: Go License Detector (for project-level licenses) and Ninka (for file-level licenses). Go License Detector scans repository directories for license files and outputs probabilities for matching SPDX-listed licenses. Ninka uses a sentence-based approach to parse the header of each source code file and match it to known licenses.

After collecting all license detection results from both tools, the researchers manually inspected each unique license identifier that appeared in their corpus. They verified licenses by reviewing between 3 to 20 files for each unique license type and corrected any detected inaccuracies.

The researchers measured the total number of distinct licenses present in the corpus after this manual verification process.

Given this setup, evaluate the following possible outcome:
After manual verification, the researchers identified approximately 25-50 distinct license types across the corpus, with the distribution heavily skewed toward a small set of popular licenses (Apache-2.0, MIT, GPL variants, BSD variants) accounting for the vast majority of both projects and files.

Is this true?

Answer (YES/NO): NO